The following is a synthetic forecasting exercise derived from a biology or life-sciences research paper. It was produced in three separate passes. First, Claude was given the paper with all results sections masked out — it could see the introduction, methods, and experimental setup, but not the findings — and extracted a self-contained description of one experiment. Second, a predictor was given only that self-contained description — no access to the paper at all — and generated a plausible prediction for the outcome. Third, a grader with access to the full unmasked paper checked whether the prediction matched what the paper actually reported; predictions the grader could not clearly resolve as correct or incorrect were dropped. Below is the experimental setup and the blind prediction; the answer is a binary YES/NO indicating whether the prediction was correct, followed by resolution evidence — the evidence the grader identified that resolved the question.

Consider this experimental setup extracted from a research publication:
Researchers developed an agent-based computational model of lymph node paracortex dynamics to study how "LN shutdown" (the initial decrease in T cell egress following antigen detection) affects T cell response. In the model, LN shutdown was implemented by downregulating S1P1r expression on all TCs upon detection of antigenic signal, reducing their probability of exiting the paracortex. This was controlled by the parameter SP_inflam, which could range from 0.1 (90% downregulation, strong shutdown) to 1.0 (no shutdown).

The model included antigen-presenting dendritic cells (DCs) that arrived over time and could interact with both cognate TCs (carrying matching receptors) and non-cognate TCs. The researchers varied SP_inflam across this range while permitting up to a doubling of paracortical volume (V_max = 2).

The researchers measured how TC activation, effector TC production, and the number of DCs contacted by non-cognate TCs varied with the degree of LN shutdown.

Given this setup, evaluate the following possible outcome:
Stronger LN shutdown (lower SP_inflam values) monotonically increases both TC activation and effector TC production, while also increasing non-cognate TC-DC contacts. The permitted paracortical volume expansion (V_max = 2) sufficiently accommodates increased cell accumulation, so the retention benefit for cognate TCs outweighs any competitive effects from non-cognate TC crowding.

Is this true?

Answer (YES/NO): NO